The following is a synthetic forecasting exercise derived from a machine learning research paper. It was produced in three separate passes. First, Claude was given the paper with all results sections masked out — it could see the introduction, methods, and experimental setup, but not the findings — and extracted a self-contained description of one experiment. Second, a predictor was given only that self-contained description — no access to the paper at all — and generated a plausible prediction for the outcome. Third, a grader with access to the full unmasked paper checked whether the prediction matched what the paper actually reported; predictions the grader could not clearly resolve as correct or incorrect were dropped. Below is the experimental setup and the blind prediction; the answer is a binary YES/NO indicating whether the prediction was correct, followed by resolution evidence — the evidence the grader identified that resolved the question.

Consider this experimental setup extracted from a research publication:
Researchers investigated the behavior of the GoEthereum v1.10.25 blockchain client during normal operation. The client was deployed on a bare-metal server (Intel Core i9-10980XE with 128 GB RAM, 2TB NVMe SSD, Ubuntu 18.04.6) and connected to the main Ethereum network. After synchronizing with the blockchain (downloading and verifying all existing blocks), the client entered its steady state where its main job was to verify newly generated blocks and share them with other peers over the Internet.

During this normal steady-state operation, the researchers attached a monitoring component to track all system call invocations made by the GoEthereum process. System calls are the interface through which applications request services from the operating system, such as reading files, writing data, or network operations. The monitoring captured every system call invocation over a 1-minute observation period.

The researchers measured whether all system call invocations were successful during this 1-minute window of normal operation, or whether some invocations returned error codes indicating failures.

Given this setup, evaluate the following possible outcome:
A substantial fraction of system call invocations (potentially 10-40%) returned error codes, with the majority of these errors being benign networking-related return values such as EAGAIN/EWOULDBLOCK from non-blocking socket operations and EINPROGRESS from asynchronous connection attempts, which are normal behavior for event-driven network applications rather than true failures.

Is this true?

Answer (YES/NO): NO